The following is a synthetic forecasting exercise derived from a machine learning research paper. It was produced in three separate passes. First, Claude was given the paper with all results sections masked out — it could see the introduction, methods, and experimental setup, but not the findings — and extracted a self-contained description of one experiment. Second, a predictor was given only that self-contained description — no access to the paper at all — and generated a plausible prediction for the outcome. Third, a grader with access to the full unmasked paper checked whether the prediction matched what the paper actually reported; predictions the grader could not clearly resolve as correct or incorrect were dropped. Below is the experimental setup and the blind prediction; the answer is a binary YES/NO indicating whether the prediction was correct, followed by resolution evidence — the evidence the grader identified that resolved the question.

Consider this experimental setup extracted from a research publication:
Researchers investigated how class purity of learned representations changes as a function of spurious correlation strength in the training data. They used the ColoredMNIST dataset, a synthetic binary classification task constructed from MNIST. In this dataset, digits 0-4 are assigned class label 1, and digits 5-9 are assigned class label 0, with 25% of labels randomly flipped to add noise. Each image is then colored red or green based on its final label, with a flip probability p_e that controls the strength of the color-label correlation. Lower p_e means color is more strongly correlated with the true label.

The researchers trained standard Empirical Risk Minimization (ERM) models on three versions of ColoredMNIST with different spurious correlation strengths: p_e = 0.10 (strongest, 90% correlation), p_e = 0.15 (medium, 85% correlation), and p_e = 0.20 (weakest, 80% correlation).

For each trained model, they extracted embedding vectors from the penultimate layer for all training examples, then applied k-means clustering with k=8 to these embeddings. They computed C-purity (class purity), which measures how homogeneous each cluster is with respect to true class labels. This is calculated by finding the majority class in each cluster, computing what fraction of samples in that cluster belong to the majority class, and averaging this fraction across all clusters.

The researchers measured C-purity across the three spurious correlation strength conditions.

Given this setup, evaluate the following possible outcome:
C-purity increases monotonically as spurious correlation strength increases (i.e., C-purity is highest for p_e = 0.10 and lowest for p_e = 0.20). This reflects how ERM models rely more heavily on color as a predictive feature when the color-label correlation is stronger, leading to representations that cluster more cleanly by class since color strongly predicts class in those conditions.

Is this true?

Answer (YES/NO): NO